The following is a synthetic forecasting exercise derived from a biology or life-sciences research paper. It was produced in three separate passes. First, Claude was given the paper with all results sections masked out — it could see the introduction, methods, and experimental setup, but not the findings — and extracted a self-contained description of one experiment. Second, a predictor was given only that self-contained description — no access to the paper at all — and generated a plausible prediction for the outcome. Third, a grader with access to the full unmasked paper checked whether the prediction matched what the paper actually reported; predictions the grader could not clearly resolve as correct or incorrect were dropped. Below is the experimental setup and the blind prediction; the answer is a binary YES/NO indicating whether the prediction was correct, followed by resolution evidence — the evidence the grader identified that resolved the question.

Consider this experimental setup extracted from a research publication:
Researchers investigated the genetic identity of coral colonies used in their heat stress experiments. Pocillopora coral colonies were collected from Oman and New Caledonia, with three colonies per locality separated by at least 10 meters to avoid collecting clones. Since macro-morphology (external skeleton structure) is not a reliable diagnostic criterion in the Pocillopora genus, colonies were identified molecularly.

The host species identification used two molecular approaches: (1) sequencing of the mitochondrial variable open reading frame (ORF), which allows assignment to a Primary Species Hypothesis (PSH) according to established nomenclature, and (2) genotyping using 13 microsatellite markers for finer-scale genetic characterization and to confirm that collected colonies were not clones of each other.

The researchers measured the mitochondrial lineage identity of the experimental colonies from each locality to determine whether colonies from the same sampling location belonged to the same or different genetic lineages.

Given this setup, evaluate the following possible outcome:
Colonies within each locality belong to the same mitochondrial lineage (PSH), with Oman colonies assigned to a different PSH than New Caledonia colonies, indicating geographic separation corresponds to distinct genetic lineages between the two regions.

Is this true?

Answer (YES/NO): NO